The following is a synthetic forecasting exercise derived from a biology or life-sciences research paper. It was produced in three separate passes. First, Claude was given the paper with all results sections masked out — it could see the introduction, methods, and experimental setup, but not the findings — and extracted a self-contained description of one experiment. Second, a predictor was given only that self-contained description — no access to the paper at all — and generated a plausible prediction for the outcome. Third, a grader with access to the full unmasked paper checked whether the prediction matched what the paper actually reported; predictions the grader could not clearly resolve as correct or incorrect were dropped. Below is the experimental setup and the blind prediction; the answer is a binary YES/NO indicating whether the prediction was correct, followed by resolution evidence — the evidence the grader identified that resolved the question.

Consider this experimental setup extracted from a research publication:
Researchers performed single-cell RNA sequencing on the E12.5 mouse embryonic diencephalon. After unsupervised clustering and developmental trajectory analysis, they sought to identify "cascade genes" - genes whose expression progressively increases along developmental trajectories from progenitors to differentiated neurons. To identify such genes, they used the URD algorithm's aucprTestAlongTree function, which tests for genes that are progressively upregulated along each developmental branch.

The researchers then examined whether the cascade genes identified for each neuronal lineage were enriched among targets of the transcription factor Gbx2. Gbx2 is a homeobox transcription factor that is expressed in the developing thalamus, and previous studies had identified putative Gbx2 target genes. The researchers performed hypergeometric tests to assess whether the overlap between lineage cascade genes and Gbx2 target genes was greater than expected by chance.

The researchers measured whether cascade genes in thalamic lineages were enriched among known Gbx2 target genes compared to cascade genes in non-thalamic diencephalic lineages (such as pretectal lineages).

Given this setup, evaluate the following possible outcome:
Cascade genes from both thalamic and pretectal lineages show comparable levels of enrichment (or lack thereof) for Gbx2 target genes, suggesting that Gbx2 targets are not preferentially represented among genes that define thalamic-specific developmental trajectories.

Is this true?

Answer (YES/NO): NO